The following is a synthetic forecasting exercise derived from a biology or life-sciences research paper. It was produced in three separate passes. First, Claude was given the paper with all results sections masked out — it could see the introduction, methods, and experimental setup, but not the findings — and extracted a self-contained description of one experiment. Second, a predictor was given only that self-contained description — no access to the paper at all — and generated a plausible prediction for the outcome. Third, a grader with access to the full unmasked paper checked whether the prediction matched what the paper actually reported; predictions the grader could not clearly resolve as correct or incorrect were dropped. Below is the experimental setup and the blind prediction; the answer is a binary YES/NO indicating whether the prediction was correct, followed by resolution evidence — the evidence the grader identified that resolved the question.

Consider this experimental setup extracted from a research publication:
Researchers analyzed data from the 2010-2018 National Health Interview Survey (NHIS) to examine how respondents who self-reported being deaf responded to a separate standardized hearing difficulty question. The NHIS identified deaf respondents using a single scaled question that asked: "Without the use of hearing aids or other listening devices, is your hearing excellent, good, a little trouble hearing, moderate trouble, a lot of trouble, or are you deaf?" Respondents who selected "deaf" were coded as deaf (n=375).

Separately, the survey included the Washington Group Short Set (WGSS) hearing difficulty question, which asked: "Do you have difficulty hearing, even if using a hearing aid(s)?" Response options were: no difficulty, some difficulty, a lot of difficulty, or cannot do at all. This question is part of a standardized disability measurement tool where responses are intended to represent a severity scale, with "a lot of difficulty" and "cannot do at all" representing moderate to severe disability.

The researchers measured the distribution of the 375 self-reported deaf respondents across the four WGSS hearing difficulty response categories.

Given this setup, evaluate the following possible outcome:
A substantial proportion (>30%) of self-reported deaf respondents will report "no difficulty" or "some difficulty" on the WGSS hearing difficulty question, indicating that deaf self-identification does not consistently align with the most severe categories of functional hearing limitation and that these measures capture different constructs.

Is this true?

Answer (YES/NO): YES